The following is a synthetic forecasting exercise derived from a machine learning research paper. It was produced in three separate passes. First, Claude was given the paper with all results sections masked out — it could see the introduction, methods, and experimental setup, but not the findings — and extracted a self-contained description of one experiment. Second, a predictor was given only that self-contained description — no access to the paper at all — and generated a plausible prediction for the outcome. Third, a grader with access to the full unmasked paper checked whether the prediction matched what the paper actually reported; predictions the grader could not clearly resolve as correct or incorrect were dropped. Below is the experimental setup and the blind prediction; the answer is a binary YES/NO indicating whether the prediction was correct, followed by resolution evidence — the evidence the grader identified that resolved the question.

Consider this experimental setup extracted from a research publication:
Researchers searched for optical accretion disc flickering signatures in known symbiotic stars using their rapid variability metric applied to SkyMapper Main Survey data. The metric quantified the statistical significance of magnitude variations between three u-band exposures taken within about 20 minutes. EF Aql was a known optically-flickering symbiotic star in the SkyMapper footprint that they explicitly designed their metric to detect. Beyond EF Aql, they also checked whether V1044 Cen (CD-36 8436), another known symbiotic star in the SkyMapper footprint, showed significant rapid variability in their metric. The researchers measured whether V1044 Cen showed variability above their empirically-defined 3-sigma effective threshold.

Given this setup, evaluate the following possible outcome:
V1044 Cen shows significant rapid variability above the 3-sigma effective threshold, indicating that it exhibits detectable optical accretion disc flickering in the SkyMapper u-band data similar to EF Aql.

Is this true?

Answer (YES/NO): YES